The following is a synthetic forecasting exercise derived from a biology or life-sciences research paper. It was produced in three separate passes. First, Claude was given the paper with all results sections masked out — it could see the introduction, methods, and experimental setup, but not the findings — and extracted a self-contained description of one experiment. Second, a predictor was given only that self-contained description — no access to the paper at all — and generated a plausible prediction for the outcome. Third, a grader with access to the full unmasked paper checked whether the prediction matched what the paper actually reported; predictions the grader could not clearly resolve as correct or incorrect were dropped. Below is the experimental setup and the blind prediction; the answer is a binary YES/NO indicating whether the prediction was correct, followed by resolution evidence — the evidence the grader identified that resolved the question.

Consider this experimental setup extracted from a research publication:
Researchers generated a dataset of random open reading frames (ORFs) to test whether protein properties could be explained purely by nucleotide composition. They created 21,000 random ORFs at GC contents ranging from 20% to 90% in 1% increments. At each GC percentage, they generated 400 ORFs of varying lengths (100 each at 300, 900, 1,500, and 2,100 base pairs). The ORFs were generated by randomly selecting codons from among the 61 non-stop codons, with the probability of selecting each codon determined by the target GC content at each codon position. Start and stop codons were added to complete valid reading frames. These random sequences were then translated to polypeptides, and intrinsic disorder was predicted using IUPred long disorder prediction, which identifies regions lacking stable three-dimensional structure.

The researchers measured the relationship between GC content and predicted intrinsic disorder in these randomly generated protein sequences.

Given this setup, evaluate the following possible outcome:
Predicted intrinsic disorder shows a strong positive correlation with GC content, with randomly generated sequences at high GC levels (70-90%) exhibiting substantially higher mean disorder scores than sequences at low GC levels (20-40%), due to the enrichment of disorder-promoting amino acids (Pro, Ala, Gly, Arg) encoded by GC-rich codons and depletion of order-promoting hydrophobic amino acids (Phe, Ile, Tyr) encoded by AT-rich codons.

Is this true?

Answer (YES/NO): YES